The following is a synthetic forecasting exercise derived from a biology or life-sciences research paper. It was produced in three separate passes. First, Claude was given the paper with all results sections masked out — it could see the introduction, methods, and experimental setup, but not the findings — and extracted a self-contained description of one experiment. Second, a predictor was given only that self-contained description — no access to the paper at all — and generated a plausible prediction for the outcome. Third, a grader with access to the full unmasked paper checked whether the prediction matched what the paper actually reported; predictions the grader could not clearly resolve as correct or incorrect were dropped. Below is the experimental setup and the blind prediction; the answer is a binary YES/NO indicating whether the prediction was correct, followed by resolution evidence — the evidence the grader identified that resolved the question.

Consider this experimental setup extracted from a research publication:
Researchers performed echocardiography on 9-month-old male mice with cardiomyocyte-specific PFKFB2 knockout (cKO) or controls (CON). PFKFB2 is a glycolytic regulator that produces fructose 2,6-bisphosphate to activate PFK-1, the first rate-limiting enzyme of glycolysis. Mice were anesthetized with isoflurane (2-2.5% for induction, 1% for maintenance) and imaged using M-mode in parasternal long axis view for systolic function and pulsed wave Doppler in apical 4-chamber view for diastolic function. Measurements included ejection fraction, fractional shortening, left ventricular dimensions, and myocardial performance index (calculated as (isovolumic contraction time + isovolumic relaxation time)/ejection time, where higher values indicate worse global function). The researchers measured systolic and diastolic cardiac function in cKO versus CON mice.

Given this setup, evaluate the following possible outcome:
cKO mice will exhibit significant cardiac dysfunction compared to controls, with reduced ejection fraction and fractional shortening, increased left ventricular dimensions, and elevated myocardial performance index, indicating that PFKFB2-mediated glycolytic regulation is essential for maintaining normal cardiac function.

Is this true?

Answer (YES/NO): NO